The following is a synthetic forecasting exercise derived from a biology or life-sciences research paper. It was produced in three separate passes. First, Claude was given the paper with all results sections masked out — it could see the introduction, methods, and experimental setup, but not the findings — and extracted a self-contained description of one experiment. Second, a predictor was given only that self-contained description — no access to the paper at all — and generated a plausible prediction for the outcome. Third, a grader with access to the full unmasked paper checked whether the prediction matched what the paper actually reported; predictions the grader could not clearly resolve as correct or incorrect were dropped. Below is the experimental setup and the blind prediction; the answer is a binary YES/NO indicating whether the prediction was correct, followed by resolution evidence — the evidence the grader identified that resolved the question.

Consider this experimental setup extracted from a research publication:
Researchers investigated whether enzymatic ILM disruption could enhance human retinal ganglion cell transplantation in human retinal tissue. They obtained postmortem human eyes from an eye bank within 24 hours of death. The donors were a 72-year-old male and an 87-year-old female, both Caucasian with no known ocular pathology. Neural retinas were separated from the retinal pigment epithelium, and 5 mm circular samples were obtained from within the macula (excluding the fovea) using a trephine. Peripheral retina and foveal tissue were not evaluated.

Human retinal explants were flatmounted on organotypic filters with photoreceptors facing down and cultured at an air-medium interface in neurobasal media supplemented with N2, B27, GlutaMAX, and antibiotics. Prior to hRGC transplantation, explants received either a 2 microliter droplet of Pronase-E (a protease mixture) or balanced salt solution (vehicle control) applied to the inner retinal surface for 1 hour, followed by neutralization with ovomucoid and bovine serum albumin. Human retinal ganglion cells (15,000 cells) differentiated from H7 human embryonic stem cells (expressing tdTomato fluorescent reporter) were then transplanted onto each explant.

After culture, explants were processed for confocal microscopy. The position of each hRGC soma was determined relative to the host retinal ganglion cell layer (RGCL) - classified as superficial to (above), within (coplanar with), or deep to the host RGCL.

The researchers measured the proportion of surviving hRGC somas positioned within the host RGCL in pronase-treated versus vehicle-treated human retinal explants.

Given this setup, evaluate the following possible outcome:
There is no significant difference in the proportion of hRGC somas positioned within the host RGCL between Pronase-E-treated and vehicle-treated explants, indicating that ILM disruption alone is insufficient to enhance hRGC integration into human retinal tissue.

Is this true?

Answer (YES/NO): NO